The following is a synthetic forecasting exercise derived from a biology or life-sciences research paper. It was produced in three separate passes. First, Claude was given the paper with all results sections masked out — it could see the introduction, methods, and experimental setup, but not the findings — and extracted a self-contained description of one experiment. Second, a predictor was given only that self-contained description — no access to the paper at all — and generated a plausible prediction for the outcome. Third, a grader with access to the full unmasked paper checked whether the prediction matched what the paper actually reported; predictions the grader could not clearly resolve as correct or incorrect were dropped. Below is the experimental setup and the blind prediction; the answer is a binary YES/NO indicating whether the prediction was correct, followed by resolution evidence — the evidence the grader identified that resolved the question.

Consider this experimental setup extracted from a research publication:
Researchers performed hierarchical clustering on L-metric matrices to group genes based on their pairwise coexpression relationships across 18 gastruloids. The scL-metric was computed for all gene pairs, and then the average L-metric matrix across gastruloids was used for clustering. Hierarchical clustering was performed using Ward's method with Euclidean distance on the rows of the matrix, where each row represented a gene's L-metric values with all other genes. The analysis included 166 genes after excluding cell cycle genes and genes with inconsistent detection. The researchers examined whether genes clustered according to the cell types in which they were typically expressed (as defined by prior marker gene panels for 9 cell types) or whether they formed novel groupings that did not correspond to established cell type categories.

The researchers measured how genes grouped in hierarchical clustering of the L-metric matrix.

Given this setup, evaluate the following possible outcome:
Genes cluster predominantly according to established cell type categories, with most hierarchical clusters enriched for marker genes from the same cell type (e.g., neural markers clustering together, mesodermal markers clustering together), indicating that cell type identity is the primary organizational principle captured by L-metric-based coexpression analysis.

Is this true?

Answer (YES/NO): YES